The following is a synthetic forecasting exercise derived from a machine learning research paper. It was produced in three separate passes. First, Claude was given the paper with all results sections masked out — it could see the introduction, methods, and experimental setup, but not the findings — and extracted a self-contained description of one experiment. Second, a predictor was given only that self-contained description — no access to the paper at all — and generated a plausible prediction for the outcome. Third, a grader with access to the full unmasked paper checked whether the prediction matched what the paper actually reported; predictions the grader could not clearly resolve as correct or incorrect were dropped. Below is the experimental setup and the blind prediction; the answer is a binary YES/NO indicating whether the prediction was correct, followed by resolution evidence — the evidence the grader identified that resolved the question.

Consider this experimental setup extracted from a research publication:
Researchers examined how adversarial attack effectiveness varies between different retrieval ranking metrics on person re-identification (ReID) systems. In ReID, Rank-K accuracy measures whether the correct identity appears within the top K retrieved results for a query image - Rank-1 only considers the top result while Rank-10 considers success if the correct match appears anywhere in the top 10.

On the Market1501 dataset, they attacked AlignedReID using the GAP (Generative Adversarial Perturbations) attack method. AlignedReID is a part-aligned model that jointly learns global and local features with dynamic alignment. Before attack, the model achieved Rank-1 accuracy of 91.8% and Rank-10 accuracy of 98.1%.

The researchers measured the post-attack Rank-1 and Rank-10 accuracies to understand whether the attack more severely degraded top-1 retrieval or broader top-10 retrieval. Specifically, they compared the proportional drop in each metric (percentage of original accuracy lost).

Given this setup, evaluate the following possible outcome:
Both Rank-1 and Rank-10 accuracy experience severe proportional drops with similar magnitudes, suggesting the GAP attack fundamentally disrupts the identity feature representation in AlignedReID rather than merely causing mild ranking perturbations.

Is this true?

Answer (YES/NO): NO